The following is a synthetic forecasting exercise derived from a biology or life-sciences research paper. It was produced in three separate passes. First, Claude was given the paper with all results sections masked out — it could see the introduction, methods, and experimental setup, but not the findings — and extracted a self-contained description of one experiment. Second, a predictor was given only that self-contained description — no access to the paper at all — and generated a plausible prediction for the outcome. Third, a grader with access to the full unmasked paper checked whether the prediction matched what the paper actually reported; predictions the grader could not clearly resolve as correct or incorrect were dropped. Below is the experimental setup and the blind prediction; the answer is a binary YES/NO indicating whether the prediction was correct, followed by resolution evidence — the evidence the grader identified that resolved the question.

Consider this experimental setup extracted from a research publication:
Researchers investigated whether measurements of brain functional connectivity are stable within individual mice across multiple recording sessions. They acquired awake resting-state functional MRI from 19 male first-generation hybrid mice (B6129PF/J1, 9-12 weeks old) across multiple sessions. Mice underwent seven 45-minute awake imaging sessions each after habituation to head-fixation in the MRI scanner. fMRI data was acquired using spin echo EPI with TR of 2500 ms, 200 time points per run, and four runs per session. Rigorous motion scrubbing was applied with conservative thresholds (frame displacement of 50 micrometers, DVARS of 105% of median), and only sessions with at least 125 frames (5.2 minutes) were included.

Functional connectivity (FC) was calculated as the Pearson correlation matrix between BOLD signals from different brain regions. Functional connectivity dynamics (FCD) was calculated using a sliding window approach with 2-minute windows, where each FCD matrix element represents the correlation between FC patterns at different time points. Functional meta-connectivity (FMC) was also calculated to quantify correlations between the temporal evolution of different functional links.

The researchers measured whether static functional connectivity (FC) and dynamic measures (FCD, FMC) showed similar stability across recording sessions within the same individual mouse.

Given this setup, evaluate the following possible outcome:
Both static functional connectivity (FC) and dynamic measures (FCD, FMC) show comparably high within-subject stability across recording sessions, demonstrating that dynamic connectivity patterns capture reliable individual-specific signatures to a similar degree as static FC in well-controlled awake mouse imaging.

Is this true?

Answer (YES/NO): NO